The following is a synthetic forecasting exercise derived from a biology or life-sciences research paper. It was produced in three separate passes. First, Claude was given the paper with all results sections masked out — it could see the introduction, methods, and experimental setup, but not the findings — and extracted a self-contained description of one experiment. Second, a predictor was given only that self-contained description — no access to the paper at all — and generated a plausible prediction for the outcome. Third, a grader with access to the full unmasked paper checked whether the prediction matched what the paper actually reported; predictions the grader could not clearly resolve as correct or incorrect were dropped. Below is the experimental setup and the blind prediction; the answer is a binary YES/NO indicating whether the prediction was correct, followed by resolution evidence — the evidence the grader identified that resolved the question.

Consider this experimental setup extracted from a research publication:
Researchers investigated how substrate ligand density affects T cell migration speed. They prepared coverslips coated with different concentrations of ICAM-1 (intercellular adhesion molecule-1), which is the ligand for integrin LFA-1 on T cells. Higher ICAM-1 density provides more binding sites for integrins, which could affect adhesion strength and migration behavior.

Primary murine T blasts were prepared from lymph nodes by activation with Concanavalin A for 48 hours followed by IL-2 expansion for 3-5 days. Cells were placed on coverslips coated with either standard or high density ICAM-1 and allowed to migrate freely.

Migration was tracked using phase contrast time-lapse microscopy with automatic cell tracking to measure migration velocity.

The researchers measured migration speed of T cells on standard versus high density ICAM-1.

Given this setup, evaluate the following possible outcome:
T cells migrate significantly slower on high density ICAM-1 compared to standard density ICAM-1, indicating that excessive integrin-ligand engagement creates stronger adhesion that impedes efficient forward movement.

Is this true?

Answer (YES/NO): YES